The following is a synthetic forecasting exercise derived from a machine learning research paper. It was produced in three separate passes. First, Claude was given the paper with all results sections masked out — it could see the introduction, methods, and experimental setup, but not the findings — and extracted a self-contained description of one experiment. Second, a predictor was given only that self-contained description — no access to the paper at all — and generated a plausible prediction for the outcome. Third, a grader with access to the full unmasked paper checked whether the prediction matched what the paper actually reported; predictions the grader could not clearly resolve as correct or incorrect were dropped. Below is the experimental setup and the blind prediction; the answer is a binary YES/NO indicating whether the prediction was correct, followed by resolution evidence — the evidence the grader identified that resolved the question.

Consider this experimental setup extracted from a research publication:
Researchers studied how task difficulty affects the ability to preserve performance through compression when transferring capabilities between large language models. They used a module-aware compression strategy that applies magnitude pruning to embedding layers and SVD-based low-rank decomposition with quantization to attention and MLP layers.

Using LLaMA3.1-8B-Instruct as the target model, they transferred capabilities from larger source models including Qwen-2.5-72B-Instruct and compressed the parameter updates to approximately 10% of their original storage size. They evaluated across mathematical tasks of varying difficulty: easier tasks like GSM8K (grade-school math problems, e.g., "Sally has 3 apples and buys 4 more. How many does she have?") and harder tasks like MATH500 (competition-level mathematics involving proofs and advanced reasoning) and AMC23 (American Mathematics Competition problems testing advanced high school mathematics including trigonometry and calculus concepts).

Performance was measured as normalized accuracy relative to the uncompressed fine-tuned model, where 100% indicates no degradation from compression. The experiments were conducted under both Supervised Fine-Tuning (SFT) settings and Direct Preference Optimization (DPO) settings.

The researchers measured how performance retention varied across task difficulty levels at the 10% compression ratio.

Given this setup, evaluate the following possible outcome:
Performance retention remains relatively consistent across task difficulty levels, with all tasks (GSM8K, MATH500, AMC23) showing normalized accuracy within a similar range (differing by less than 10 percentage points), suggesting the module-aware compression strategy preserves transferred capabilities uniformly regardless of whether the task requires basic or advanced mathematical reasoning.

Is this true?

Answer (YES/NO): YES